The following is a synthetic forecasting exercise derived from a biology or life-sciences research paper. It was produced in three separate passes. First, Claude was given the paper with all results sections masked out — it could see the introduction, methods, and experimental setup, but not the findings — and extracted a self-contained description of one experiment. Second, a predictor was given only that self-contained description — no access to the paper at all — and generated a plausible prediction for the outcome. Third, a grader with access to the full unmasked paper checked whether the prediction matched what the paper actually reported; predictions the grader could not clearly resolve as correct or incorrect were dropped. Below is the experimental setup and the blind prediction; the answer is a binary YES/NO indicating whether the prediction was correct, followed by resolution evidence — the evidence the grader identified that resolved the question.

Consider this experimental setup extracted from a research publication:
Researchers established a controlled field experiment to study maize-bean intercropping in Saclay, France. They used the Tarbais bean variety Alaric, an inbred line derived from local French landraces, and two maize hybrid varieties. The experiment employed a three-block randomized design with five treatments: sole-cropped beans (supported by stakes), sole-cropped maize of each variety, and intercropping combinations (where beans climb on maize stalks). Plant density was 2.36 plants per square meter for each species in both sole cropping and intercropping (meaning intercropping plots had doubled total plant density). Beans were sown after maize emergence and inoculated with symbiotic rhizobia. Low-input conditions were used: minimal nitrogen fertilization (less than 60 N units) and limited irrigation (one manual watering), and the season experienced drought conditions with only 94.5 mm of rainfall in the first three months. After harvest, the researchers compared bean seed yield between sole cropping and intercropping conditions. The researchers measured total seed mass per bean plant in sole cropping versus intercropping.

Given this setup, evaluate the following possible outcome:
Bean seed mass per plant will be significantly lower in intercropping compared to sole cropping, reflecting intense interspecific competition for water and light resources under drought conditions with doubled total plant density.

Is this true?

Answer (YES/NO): YES